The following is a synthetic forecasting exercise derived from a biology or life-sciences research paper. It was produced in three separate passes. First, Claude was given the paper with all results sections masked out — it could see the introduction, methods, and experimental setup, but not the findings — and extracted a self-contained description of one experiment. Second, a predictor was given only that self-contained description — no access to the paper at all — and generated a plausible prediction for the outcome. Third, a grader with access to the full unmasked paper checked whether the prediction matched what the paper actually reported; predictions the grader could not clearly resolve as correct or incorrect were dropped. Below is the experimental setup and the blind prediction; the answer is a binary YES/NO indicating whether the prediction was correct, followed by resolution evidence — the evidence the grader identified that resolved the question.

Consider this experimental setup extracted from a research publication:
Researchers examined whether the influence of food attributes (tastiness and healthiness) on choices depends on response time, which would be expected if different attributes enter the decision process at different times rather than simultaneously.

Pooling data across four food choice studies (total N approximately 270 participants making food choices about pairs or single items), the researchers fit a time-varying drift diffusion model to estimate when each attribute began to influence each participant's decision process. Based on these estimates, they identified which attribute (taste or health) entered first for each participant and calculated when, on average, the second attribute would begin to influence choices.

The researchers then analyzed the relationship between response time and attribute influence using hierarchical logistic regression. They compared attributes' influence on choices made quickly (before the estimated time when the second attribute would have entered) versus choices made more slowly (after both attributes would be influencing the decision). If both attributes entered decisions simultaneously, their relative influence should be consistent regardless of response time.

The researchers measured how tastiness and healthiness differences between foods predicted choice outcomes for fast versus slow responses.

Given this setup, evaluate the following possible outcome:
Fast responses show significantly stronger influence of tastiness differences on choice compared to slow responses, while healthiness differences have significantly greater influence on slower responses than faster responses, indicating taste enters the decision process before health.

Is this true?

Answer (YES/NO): NO